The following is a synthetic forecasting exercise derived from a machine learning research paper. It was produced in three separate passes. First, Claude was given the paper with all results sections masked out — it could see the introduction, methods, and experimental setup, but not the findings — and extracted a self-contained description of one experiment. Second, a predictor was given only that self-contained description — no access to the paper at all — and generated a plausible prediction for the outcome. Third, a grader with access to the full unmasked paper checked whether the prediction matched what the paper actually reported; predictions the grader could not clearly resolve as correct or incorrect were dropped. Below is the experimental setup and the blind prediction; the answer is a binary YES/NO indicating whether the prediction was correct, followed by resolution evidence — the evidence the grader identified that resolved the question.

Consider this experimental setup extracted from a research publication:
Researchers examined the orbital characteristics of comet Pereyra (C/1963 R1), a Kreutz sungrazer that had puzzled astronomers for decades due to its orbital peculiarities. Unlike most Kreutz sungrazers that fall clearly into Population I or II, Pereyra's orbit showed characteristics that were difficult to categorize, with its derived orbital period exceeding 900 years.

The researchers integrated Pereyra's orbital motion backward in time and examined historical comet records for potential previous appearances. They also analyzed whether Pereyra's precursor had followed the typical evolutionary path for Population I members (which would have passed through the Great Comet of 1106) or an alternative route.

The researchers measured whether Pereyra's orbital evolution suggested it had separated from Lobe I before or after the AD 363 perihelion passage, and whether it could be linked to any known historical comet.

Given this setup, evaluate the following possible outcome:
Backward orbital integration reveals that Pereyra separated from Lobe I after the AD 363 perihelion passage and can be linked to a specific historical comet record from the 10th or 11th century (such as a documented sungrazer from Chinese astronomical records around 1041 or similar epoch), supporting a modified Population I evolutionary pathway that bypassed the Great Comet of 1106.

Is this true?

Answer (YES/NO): NO